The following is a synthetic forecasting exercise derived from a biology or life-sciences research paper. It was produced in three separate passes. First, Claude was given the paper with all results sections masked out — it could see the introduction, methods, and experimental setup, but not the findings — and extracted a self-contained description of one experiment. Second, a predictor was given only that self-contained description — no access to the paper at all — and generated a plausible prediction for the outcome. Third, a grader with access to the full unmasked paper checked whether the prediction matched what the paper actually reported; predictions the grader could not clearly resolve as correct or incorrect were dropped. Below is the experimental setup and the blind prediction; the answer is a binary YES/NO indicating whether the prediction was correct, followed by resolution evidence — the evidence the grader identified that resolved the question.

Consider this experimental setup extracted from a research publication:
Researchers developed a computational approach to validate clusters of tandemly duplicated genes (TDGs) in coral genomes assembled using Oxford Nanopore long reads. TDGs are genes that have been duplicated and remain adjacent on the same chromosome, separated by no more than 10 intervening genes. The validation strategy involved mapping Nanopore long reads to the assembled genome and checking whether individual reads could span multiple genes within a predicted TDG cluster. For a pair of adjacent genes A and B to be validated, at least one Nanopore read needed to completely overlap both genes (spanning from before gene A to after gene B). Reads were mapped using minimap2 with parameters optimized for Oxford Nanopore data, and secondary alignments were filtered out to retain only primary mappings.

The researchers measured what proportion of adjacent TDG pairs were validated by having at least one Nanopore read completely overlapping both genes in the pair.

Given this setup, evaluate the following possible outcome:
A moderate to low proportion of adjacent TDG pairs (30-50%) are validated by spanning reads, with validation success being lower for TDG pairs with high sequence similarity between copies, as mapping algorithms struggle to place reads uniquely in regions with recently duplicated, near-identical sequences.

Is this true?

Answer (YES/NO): NO